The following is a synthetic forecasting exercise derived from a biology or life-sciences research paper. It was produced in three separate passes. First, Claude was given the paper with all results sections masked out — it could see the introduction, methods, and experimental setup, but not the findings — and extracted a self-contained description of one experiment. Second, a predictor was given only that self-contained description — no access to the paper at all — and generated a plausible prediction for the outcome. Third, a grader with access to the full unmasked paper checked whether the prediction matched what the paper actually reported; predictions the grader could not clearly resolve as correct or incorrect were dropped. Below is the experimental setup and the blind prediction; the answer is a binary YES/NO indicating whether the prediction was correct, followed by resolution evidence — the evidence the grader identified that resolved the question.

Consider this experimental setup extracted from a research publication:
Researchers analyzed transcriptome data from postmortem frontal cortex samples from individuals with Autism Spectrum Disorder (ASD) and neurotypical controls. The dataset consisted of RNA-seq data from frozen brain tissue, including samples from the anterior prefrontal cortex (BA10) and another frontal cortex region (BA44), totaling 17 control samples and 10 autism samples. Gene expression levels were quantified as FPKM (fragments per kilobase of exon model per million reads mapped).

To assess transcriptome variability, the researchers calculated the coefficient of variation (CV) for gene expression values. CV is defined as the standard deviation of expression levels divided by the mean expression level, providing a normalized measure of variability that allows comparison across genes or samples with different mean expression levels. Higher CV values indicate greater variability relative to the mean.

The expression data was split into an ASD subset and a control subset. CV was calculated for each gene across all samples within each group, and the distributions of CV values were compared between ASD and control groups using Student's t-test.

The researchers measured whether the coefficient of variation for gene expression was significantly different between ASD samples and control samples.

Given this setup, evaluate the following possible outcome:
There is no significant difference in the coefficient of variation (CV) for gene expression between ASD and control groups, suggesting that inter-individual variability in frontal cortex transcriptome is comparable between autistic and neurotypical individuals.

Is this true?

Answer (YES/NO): NO